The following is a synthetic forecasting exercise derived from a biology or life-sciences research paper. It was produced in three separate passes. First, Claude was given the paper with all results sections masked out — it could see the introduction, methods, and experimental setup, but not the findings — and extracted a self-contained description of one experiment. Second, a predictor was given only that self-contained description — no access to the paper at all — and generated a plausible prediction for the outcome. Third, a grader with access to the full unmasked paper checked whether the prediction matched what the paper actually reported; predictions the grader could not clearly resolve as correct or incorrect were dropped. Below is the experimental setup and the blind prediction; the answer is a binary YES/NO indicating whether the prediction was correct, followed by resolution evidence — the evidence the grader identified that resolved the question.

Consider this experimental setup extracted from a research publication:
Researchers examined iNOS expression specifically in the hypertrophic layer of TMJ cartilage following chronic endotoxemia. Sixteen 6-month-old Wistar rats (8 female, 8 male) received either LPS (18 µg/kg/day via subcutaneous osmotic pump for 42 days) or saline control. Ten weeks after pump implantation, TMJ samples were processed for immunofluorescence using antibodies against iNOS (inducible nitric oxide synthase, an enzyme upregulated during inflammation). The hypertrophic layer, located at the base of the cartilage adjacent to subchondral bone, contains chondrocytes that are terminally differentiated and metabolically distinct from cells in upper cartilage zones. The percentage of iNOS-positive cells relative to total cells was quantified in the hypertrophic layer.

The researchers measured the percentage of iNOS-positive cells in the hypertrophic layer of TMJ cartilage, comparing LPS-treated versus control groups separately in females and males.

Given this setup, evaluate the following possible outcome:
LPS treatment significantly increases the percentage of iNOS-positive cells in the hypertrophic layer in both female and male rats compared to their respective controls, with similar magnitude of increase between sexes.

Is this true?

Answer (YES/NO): NO